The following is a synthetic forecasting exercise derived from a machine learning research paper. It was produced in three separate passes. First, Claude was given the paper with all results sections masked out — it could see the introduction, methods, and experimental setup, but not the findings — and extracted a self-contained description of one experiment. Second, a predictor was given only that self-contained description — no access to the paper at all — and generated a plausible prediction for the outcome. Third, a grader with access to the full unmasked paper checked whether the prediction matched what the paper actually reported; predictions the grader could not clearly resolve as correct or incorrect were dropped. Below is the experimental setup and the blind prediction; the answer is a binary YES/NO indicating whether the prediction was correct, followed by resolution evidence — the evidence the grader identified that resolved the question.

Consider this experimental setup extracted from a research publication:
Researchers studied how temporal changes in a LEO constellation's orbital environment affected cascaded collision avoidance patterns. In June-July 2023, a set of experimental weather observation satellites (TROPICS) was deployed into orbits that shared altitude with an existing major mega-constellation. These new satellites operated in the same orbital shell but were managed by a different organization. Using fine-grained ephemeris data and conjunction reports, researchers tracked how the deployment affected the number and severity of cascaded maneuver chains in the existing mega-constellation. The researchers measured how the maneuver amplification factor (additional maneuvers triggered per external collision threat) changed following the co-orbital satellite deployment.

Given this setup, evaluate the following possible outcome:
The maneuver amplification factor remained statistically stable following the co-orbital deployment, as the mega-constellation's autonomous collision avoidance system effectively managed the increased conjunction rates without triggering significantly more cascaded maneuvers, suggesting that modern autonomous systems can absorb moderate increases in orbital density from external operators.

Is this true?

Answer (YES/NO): NO